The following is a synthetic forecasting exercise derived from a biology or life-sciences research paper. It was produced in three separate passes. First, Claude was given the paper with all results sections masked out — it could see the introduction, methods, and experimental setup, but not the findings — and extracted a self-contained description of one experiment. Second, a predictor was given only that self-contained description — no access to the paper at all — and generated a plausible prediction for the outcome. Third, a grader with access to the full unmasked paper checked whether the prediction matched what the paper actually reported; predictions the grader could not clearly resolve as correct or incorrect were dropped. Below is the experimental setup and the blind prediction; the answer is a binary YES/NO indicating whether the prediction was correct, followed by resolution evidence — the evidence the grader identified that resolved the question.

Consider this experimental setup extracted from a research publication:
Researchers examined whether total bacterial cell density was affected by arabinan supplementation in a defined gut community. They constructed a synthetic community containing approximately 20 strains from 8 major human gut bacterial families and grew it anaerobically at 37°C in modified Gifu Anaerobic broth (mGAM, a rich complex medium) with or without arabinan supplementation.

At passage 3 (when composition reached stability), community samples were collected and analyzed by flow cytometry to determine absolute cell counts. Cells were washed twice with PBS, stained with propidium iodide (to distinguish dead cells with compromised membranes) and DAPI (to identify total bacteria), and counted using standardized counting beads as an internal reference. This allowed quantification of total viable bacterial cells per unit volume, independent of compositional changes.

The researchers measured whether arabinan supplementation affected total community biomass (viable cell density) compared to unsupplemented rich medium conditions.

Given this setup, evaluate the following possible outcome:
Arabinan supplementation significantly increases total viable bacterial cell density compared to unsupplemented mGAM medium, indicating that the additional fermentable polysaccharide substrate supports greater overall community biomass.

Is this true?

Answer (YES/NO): NO